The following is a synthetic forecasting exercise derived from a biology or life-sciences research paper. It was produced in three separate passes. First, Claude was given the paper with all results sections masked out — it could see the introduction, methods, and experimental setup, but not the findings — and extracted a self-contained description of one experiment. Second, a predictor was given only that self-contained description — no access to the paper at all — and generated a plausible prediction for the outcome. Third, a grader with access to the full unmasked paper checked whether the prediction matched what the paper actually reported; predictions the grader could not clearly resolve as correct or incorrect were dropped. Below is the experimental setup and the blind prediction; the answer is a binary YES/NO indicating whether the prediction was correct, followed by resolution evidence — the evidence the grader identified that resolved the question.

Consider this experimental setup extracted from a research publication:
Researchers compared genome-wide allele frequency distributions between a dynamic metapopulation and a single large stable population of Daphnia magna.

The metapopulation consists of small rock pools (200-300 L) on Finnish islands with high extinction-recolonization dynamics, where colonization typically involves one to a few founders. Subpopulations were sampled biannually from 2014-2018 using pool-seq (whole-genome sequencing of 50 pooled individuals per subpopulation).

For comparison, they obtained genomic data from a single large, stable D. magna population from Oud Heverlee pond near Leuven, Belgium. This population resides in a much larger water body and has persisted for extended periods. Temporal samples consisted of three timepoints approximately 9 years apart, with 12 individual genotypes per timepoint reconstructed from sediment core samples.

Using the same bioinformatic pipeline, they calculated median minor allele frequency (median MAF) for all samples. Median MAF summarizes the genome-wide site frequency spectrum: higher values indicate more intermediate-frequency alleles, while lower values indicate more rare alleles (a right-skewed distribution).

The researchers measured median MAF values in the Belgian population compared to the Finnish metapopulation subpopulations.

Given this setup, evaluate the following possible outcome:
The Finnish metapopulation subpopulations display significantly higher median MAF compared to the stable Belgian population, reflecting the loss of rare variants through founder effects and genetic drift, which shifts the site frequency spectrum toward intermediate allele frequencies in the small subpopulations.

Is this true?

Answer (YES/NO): YES